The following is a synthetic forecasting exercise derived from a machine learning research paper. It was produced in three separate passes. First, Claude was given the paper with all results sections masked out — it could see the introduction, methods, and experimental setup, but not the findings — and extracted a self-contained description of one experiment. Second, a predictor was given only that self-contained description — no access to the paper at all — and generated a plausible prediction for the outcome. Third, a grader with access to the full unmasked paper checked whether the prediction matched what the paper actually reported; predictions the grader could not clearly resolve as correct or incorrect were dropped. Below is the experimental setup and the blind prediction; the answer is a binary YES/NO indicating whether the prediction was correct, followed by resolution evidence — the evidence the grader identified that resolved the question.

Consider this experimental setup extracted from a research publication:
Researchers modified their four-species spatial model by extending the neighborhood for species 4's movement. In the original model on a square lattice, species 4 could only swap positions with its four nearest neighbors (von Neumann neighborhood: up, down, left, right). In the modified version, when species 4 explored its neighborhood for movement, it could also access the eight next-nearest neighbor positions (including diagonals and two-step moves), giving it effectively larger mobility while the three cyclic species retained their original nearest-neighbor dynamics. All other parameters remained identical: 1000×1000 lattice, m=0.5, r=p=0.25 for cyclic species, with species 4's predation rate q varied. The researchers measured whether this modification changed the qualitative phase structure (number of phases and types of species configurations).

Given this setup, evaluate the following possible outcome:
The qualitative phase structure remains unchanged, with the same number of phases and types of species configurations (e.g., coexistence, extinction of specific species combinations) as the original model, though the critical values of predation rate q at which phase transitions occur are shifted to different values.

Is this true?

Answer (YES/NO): YES